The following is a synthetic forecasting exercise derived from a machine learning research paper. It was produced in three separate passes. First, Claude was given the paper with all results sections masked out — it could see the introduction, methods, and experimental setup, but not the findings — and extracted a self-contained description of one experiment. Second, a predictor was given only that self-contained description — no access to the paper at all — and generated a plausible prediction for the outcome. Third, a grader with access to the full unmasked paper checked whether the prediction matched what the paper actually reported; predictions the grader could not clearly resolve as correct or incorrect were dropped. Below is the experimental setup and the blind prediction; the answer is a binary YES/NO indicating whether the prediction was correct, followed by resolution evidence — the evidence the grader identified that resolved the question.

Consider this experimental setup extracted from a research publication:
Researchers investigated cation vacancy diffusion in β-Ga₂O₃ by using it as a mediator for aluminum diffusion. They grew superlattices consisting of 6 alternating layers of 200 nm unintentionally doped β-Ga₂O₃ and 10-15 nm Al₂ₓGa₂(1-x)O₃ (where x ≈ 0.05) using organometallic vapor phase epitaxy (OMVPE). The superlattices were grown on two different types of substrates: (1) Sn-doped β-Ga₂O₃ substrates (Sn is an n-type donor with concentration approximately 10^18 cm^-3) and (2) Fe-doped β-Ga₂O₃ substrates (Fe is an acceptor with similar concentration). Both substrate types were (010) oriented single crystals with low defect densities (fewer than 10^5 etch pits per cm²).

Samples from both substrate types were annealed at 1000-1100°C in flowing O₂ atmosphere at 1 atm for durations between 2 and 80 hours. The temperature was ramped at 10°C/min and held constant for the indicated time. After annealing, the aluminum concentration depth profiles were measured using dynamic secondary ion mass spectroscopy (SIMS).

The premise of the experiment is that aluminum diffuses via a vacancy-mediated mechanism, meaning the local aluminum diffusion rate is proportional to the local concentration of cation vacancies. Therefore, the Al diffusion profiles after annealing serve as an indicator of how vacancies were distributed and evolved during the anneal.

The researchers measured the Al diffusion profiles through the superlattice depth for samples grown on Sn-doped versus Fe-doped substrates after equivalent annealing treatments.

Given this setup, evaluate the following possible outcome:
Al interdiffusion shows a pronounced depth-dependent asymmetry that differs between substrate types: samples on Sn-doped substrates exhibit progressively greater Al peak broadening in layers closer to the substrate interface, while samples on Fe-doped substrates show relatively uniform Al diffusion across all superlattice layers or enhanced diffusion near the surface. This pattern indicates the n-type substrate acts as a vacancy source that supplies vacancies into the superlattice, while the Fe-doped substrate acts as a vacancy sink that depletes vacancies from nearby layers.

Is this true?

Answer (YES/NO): NO